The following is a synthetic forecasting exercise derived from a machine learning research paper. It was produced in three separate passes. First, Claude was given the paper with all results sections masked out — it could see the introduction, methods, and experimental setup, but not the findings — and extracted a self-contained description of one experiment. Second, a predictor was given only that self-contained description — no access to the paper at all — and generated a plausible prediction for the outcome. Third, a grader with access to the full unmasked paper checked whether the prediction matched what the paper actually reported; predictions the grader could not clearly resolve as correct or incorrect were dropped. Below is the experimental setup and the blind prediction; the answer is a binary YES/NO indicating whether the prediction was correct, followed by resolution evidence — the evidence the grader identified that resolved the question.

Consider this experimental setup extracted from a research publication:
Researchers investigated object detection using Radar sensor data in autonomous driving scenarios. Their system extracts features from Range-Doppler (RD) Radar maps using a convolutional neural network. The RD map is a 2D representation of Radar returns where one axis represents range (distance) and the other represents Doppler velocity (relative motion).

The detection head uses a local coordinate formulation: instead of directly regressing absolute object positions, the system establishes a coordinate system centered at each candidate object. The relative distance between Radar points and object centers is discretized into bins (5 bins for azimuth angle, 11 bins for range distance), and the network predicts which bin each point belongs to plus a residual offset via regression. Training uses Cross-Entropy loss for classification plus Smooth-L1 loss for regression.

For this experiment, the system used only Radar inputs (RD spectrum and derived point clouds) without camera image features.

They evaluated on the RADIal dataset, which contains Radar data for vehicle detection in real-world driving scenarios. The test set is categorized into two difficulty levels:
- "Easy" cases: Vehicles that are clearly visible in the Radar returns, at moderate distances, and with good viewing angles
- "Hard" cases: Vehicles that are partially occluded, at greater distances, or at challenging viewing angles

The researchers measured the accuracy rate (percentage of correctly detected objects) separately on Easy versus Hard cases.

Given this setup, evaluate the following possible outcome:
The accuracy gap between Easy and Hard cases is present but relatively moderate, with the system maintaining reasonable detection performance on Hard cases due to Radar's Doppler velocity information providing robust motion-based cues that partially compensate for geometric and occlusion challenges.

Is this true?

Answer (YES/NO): NO